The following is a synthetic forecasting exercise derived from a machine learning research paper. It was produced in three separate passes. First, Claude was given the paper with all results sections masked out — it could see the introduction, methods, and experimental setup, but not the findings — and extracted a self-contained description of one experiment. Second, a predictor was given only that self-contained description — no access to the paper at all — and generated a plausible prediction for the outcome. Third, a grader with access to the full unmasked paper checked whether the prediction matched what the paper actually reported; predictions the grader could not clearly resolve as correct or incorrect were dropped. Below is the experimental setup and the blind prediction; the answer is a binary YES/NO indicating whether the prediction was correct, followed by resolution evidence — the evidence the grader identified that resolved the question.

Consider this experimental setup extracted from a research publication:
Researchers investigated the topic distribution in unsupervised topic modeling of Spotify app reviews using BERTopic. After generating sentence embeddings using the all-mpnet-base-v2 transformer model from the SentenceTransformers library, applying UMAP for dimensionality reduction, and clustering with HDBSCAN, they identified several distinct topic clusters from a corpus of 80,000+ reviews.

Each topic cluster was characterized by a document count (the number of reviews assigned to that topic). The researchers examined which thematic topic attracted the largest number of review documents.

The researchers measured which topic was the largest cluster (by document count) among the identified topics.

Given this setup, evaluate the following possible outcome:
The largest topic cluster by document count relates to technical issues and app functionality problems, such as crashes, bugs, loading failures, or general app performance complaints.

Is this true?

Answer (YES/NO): YES